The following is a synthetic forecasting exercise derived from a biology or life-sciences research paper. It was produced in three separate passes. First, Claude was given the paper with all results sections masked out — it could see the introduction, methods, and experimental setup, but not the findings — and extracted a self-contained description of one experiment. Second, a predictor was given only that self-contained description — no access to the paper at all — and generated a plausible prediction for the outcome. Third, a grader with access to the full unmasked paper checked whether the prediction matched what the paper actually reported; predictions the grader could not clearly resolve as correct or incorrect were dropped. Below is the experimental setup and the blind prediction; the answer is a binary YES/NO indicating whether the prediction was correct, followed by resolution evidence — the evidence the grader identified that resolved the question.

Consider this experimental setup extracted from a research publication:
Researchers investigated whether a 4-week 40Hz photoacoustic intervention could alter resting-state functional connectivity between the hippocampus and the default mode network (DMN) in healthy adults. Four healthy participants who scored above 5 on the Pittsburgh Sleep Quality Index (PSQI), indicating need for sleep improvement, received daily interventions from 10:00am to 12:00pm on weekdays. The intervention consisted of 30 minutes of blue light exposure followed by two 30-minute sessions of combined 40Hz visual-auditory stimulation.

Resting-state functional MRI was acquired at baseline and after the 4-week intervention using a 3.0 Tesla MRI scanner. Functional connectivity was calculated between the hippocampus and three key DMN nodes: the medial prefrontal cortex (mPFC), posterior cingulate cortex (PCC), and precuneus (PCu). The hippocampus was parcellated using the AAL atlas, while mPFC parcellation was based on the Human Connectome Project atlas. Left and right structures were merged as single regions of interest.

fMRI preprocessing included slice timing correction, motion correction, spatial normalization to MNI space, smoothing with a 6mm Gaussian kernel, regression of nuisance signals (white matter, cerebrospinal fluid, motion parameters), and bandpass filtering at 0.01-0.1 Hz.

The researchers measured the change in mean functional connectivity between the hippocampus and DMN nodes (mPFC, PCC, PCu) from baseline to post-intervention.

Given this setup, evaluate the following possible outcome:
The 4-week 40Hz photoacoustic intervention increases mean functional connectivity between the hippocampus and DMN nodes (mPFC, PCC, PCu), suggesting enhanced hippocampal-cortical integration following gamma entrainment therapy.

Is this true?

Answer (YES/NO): YES